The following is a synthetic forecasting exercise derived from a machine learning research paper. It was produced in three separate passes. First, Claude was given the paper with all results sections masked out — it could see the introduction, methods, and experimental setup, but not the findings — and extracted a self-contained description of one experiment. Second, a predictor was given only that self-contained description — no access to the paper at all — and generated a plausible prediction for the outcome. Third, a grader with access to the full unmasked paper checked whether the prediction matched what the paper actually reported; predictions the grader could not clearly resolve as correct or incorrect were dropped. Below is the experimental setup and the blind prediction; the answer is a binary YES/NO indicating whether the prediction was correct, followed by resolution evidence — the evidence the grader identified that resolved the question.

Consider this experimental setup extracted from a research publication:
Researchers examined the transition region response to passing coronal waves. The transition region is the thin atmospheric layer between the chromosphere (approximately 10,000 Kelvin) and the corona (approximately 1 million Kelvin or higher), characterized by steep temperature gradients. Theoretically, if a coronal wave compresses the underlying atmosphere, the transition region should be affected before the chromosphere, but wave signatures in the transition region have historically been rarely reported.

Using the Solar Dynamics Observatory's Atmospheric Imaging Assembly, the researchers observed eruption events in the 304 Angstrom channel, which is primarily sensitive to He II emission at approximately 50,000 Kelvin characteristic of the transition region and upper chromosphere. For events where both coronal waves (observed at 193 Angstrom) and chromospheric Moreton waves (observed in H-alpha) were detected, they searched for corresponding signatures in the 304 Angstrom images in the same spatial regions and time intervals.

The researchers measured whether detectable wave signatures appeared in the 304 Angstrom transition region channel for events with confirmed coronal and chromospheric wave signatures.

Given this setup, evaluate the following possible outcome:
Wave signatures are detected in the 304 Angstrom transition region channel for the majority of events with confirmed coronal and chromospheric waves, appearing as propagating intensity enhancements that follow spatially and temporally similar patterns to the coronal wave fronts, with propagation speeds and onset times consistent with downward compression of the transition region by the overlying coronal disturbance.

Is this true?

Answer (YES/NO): YES